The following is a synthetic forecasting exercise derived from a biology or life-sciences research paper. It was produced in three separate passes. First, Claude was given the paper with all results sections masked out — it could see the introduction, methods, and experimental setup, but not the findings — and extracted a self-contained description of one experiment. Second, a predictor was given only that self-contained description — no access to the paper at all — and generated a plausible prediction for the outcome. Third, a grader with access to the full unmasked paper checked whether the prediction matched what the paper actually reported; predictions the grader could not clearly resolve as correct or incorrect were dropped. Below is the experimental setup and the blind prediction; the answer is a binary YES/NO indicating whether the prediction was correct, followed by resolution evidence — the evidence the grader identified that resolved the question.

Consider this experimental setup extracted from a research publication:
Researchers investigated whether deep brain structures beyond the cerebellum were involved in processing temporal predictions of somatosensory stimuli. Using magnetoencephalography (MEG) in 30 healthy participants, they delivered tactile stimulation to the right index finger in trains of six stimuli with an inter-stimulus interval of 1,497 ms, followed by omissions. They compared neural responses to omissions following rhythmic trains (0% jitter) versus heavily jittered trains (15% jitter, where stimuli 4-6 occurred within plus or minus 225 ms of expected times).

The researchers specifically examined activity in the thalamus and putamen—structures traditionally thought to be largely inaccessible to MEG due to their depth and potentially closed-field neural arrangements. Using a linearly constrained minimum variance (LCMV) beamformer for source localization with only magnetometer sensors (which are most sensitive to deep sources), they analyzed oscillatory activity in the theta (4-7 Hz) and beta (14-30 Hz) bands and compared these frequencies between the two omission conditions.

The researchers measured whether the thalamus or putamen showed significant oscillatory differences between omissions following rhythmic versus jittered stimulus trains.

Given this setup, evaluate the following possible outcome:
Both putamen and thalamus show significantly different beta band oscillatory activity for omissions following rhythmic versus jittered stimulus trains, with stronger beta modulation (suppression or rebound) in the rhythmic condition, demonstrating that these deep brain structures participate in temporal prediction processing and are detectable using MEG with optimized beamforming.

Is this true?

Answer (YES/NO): YES